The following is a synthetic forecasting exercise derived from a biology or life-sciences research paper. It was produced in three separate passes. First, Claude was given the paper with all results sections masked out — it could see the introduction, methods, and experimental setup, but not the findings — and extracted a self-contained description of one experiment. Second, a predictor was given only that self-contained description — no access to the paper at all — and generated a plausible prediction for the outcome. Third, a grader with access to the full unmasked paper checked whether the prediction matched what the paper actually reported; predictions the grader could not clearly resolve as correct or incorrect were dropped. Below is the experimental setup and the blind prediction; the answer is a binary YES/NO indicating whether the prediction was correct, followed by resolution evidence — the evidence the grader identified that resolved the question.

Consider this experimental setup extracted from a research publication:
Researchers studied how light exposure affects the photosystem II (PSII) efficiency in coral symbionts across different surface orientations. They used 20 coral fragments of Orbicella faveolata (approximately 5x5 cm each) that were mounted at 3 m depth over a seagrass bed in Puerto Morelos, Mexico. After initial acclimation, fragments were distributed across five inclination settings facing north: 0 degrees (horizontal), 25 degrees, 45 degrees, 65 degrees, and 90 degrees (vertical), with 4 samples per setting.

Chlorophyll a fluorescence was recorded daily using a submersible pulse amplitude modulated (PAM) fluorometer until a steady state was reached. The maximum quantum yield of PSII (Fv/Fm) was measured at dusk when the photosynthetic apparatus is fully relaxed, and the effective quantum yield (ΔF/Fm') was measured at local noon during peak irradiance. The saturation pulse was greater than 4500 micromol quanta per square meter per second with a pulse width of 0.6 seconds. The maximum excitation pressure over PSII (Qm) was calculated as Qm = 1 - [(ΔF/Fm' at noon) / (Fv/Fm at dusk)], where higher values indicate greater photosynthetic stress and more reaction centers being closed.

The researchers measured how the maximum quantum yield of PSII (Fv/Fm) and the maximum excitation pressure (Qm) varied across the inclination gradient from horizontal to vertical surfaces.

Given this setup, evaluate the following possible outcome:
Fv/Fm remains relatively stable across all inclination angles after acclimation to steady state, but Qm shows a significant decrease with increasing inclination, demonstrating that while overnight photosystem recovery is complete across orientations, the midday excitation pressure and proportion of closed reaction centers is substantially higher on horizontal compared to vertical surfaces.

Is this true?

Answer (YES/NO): NO